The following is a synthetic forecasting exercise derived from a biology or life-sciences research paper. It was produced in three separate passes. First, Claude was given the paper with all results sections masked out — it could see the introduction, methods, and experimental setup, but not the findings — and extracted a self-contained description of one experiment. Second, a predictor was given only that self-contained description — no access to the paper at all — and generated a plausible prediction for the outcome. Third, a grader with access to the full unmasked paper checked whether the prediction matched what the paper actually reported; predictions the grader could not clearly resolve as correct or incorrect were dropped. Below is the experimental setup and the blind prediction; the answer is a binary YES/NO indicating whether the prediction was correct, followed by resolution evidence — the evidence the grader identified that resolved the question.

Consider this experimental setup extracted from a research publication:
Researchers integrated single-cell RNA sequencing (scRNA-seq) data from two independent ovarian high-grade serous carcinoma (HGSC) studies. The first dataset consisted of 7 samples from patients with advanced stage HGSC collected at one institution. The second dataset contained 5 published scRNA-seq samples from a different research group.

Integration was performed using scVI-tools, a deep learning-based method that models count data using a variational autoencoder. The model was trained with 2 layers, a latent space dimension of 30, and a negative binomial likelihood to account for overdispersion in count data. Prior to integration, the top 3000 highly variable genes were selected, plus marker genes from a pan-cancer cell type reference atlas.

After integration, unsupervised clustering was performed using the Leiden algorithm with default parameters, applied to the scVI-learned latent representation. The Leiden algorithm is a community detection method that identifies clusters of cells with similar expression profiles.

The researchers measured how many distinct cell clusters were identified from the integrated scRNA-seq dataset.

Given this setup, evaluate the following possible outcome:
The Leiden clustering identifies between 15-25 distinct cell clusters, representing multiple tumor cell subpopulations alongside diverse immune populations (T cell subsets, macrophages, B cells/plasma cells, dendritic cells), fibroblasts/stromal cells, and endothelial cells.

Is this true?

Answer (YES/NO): YES